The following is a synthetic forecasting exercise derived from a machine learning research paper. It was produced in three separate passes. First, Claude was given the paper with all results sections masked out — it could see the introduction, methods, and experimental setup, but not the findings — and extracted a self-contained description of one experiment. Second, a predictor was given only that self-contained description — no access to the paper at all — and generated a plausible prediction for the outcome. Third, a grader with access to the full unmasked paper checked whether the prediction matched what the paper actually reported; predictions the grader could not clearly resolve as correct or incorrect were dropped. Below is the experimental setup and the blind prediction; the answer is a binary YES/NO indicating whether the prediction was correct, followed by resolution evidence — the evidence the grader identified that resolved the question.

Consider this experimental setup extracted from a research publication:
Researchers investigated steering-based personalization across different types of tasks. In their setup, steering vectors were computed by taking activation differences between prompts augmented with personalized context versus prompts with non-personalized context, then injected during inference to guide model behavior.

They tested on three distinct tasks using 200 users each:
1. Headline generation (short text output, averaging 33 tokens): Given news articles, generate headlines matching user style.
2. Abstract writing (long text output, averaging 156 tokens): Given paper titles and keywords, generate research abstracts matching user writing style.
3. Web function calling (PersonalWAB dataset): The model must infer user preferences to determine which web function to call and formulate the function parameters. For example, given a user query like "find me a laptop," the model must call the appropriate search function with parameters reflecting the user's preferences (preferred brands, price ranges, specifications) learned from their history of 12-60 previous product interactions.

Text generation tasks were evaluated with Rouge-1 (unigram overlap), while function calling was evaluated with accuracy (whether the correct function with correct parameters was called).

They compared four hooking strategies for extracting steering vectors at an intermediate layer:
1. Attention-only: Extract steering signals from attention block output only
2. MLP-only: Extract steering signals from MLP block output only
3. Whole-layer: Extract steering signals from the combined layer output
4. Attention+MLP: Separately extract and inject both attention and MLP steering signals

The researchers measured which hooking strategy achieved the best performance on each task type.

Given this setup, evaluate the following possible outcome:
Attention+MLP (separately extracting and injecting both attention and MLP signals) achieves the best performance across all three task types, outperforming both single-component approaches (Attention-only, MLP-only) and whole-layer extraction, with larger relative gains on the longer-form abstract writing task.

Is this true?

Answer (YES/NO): NO